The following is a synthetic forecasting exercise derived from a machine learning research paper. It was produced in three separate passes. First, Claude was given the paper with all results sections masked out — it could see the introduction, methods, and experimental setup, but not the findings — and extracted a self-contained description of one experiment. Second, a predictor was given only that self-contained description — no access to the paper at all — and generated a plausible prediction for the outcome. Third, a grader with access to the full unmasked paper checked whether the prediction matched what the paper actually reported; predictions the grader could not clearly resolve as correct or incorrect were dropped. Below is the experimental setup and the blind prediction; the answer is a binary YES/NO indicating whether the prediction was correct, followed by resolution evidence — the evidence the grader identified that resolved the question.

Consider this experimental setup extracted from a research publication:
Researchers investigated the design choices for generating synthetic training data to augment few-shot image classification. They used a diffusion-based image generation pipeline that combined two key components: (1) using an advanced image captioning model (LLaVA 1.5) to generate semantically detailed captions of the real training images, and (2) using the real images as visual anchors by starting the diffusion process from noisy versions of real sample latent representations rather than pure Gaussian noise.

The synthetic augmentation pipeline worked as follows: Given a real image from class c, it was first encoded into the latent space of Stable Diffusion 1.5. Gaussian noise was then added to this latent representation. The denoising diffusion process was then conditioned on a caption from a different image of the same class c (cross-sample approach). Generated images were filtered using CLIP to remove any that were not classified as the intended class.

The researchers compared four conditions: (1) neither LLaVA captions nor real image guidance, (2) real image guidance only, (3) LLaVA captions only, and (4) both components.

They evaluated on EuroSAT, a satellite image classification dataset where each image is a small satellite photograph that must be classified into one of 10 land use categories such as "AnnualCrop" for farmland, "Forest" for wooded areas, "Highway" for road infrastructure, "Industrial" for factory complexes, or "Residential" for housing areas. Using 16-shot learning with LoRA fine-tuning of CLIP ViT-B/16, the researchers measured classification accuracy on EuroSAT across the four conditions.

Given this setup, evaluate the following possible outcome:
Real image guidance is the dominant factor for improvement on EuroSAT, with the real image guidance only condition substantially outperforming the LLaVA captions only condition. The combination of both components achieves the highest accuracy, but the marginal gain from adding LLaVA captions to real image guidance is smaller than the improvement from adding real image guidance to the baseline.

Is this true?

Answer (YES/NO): NO